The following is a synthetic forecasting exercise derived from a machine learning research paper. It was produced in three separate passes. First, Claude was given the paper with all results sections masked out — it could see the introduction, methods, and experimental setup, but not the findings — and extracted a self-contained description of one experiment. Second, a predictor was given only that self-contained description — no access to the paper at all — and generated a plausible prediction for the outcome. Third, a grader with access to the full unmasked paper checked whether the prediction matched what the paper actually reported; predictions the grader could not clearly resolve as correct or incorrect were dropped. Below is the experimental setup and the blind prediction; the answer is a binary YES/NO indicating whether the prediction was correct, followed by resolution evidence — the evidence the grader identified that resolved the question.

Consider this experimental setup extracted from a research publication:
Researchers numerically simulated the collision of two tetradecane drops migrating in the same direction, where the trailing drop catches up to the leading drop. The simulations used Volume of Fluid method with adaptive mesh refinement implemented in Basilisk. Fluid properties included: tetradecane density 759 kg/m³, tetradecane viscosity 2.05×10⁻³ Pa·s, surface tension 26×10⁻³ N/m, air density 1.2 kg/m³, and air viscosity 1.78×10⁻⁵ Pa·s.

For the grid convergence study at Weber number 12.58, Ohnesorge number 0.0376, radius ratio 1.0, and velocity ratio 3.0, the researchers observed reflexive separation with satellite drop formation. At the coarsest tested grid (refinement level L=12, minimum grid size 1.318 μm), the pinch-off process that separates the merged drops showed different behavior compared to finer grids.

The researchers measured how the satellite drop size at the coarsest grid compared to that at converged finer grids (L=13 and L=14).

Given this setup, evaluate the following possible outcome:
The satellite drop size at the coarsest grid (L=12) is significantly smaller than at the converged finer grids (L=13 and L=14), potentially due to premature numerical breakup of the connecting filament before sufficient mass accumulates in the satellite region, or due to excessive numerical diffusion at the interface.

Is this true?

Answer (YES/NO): YES